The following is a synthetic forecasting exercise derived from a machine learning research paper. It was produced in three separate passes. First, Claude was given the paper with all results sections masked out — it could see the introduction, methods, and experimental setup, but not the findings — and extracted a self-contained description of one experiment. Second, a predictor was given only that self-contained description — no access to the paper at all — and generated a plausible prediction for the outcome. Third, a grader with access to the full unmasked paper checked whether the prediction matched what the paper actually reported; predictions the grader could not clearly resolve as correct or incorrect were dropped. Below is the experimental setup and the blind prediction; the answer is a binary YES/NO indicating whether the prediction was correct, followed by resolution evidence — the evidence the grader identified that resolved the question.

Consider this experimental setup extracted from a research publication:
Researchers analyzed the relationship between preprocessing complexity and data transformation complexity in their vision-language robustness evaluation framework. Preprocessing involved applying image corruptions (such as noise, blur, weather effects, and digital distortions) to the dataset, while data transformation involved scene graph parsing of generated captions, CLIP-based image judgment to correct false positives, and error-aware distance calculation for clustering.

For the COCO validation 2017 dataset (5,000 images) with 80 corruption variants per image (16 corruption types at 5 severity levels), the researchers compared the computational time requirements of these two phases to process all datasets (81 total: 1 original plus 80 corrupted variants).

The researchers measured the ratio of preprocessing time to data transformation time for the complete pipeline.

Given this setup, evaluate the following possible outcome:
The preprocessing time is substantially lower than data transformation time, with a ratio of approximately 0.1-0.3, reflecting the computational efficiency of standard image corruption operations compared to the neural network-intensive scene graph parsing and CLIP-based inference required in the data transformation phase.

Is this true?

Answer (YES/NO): NO